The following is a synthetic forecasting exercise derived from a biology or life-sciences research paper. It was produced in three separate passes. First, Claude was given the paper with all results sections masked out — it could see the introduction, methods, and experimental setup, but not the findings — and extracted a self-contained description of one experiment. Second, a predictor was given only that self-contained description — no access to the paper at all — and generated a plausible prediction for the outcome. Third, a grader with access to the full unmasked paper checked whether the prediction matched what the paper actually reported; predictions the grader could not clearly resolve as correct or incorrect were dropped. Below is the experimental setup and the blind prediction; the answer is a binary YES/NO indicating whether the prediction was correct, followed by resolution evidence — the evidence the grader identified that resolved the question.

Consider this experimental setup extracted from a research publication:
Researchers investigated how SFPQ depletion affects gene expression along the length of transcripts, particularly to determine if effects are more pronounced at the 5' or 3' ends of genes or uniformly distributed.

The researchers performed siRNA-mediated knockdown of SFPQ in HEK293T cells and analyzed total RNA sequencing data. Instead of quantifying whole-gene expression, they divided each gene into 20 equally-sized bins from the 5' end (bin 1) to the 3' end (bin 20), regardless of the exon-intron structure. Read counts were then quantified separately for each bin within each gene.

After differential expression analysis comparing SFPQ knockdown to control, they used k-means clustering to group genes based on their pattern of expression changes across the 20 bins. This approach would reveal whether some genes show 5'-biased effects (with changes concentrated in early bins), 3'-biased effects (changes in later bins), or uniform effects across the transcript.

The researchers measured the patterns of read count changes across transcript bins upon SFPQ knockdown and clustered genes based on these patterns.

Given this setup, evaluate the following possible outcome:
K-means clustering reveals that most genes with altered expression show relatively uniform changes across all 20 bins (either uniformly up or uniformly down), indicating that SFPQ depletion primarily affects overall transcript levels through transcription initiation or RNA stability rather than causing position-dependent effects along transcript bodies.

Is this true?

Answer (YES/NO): NO